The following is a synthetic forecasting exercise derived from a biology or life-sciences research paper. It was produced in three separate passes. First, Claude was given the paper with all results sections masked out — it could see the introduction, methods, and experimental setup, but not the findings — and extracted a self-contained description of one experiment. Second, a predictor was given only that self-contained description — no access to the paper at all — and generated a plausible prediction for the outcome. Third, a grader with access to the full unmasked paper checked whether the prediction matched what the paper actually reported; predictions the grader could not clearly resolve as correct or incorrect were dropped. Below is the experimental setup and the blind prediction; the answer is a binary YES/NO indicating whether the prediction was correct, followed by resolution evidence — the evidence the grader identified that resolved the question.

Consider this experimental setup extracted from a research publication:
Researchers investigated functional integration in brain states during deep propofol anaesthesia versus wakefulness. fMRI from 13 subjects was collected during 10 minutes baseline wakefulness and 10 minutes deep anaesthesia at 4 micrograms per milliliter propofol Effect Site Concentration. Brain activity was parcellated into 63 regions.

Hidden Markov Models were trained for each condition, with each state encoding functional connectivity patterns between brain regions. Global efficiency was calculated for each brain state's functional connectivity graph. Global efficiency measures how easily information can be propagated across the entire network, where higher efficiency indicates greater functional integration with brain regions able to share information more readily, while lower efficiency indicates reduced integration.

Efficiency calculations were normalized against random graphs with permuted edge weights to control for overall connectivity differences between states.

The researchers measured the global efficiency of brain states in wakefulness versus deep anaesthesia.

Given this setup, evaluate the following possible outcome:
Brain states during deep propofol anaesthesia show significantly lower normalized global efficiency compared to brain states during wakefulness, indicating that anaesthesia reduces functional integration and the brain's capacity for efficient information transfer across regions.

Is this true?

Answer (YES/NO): YES